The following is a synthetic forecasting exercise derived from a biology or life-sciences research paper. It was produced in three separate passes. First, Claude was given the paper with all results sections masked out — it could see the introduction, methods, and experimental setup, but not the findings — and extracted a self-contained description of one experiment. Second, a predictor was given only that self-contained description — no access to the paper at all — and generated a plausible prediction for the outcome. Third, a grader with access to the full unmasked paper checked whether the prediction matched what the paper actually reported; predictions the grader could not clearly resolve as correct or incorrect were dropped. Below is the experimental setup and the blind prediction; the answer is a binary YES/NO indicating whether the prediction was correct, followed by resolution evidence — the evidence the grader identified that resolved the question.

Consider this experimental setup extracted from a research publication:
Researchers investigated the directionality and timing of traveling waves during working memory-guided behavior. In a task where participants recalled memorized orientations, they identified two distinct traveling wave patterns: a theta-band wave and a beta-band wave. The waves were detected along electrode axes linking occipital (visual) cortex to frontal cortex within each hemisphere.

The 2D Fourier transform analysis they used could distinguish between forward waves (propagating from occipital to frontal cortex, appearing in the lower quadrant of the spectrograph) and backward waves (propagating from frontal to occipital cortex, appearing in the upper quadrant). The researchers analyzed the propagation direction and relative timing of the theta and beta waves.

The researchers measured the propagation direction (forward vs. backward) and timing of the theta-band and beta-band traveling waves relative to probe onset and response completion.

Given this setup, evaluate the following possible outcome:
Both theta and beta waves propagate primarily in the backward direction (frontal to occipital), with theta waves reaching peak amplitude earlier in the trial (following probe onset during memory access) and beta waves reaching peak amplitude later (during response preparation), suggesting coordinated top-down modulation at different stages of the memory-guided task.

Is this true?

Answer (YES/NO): NO